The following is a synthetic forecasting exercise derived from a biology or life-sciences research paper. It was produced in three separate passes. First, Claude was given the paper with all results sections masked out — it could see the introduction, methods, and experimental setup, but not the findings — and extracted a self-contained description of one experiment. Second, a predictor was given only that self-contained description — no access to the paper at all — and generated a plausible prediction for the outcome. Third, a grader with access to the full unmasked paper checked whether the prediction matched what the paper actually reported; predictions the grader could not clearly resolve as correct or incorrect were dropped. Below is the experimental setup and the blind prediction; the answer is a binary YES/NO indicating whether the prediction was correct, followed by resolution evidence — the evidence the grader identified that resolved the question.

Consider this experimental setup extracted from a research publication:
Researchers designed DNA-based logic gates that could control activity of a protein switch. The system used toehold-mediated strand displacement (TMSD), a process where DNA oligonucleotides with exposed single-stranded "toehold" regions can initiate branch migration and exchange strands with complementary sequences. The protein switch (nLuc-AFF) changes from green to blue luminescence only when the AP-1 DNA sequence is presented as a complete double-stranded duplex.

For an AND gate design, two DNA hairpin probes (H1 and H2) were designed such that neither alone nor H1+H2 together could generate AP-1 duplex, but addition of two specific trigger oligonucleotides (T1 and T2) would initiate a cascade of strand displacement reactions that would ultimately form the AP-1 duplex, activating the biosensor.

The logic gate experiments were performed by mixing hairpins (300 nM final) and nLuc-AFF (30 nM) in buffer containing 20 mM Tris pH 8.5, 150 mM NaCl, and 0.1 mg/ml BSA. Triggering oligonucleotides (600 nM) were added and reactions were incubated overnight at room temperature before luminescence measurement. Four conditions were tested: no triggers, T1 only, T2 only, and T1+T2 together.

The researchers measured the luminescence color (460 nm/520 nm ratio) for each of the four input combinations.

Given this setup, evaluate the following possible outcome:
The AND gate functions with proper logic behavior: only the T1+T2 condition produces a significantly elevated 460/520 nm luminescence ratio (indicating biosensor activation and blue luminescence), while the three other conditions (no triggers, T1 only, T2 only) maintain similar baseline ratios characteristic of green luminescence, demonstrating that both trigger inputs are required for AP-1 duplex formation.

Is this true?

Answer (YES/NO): YES